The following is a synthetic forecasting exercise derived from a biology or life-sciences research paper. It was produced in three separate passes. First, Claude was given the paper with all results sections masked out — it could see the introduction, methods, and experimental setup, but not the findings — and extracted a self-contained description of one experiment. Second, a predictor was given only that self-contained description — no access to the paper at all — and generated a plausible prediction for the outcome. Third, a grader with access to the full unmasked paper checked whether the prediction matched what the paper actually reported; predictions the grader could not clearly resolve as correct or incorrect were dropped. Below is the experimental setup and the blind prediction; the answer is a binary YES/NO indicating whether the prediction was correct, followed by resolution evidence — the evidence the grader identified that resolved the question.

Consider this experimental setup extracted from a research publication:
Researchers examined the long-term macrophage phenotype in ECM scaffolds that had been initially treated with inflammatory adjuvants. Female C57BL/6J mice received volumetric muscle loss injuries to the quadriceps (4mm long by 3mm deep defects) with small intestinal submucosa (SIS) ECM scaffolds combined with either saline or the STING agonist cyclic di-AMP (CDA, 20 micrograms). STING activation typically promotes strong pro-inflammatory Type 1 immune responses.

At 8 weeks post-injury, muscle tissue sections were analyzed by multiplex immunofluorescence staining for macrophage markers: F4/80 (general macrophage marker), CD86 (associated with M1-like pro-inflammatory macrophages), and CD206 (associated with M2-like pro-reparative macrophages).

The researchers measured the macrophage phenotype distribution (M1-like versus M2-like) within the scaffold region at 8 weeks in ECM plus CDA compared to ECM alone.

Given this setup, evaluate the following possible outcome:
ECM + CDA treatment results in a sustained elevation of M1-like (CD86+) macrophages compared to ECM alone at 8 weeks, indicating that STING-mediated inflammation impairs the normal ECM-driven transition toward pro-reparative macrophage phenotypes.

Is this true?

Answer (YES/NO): NO